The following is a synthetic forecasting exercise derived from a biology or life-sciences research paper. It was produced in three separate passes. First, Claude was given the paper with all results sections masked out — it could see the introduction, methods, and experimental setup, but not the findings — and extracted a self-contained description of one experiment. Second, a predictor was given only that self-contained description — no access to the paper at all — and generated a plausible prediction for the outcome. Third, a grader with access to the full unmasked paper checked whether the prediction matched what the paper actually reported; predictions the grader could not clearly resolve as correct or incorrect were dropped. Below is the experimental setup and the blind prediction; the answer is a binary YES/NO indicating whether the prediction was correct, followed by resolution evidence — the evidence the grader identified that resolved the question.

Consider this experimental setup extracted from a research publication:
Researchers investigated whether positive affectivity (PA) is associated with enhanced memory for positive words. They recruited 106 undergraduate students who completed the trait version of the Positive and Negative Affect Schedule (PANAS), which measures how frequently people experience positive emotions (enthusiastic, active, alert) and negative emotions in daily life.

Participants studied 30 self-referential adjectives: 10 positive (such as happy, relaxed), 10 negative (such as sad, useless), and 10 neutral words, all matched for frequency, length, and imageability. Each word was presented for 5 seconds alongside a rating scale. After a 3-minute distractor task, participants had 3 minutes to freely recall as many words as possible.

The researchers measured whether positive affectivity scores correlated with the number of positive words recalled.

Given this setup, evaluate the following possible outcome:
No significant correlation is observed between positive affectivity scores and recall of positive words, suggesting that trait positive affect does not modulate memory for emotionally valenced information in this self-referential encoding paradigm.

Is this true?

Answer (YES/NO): YES